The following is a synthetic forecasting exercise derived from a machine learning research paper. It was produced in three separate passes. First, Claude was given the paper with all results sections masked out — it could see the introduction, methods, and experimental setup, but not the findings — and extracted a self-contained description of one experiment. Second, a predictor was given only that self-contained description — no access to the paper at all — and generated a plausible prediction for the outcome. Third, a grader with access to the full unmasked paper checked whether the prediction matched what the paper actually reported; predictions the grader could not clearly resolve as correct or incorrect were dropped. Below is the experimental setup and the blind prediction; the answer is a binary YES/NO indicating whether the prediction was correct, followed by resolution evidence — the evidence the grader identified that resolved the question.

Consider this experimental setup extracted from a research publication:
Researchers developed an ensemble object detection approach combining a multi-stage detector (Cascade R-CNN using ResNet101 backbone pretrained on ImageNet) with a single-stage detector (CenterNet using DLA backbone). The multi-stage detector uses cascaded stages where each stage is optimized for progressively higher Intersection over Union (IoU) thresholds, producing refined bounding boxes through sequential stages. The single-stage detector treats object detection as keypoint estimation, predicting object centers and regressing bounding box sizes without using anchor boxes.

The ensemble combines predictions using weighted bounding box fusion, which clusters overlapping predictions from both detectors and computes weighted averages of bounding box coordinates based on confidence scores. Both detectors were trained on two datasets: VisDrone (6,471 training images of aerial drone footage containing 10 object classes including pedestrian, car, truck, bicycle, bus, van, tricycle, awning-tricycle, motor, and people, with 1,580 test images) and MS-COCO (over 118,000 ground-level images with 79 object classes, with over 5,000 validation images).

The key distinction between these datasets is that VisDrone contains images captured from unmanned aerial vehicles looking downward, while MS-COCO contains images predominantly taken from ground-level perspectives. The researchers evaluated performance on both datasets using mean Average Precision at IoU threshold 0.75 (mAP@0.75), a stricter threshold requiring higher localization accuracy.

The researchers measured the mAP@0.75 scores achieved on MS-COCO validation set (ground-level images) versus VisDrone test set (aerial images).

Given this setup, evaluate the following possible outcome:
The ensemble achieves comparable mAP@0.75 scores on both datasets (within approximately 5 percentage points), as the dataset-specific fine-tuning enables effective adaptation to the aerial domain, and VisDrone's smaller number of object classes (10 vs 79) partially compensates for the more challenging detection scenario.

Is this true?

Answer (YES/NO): NO